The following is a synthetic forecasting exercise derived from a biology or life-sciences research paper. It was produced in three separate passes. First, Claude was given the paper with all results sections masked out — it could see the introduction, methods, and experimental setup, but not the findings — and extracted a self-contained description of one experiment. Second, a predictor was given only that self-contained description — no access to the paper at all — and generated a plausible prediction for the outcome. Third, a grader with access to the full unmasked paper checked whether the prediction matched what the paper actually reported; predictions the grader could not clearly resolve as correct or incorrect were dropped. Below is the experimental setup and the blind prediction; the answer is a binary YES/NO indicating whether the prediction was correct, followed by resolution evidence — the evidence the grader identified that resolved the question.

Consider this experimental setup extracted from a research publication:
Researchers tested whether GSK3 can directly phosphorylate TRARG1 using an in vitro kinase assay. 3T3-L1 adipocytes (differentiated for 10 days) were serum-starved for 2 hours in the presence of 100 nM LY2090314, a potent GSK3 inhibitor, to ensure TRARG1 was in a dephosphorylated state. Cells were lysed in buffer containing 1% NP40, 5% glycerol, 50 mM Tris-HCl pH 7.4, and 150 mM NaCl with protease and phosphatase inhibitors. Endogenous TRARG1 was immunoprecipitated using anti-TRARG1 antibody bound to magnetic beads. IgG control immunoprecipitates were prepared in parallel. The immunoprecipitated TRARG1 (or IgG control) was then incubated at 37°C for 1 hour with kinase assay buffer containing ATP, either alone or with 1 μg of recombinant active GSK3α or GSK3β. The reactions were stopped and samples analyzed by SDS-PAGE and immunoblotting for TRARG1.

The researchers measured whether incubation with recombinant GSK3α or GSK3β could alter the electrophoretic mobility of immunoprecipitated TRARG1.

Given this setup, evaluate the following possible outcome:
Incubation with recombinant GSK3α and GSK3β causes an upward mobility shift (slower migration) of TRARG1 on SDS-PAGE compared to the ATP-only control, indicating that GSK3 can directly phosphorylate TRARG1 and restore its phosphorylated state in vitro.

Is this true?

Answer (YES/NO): YES